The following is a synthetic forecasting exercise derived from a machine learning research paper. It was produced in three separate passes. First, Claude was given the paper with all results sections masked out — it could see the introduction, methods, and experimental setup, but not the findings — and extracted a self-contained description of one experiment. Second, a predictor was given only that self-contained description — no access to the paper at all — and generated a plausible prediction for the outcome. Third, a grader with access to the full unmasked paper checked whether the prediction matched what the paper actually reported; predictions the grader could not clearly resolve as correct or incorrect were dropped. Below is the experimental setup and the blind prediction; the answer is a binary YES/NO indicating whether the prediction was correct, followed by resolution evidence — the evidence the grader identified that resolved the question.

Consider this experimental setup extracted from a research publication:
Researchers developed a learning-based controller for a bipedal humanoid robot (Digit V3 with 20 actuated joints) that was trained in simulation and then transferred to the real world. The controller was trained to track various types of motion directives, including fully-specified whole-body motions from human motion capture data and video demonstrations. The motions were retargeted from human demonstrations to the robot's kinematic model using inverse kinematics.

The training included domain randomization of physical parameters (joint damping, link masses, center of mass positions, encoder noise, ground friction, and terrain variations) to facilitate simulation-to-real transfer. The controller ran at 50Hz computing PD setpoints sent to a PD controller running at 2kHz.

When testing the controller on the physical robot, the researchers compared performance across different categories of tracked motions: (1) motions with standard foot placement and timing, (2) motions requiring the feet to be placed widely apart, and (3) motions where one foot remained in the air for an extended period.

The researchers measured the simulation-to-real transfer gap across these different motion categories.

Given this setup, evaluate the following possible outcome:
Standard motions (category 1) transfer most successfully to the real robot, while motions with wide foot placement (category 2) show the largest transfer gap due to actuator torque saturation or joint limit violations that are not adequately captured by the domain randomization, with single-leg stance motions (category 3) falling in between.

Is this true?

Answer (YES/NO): NO